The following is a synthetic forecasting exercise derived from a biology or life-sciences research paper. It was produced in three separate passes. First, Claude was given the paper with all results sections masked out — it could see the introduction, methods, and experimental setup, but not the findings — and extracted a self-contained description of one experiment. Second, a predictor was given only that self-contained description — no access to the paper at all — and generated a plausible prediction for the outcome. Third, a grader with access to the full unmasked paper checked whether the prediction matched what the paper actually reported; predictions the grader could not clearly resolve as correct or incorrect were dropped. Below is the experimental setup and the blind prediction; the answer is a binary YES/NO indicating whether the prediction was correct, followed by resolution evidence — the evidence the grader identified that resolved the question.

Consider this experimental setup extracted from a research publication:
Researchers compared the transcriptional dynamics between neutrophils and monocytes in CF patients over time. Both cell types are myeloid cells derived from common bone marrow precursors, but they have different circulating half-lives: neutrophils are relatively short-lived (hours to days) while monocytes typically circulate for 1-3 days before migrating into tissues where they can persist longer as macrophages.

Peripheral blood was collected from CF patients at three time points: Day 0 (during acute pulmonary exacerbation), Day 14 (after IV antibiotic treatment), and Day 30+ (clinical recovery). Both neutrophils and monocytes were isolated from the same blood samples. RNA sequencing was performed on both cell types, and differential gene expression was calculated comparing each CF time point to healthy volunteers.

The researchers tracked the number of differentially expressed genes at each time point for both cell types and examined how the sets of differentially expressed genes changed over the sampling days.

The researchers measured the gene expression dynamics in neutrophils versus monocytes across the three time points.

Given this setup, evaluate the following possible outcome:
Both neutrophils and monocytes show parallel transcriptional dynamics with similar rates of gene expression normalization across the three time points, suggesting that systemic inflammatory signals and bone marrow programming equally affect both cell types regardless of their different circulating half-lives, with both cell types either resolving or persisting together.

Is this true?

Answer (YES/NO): YES